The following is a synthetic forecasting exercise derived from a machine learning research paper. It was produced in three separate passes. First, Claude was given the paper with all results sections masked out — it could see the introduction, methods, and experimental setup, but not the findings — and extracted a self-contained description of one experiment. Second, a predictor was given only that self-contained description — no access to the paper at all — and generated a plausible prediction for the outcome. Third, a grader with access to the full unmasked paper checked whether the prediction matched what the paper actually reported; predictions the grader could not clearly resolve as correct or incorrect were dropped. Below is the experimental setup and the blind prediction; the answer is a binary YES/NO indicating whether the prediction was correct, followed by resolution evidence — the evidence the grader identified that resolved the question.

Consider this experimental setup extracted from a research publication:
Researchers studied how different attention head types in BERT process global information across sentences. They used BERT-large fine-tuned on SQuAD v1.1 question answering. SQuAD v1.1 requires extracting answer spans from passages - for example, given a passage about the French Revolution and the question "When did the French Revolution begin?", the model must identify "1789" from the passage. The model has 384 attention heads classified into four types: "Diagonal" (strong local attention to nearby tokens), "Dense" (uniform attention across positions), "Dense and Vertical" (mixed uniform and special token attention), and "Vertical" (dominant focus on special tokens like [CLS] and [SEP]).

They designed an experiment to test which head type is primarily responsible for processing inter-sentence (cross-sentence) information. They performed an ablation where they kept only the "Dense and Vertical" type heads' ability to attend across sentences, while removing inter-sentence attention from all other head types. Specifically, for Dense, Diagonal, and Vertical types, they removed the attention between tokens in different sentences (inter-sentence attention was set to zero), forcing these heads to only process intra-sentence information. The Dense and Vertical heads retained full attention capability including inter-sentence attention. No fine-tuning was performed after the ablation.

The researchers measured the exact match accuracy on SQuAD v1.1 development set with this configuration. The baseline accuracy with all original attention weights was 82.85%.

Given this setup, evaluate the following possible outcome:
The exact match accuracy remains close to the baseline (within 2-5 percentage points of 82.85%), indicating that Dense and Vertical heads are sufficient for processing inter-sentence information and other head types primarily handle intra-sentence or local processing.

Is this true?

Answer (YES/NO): NO